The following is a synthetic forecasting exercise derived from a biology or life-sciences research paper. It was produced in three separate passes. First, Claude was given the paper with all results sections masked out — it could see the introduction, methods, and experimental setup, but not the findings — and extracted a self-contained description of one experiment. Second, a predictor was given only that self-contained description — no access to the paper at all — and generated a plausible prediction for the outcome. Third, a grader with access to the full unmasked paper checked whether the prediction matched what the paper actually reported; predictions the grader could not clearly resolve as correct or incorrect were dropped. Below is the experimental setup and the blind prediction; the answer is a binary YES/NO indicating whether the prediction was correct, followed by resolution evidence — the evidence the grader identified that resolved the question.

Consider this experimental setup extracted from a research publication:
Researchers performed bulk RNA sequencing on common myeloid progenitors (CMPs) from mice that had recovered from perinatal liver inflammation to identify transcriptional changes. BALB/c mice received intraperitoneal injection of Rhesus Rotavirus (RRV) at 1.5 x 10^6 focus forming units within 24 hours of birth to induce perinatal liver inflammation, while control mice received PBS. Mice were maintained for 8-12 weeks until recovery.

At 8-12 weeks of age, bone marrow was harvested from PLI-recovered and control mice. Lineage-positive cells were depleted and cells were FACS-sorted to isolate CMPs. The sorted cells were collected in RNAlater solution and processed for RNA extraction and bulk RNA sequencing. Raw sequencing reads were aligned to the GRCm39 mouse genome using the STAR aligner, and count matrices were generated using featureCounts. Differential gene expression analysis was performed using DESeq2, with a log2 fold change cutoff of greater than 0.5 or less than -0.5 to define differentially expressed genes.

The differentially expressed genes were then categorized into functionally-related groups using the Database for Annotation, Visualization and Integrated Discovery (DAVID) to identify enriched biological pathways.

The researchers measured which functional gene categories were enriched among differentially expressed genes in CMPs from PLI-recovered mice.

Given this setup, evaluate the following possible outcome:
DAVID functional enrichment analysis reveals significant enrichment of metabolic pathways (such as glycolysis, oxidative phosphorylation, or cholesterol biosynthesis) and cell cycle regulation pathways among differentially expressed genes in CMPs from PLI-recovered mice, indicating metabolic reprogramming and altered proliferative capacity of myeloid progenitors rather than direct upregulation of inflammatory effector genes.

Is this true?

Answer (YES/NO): NO